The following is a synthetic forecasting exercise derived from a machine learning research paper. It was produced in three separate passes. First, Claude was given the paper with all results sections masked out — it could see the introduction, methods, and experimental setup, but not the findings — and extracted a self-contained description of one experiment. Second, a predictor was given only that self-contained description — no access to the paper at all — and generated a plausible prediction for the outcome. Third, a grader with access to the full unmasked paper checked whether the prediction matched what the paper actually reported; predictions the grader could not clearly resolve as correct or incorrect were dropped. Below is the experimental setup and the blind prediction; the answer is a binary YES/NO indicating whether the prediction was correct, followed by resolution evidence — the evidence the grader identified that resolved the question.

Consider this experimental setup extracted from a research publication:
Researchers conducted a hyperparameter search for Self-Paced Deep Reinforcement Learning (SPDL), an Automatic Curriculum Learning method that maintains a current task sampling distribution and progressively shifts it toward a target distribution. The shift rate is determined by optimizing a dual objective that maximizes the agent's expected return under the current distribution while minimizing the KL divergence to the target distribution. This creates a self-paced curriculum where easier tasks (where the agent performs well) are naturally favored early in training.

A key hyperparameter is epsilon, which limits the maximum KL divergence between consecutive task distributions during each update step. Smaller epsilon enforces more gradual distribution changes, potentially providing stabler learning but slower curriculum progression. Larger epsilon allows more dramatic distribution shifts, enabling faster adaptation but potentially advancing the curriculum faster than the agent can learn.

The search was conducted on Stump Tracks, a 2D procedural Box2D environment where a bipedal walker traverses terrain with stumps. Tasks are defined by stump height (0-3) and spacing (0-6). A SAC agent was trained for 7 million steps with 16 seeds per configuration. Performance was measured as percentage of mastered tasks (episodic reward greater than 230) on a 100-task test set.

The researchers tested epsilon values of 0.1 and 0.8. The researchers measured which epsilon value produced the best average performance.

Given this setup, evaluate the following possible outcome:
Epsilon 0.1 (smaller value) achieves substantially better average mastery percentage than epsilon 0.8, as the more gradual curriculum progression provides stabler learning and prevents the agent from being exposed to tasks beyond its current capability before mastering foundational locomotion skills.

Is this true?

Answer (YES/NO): NO